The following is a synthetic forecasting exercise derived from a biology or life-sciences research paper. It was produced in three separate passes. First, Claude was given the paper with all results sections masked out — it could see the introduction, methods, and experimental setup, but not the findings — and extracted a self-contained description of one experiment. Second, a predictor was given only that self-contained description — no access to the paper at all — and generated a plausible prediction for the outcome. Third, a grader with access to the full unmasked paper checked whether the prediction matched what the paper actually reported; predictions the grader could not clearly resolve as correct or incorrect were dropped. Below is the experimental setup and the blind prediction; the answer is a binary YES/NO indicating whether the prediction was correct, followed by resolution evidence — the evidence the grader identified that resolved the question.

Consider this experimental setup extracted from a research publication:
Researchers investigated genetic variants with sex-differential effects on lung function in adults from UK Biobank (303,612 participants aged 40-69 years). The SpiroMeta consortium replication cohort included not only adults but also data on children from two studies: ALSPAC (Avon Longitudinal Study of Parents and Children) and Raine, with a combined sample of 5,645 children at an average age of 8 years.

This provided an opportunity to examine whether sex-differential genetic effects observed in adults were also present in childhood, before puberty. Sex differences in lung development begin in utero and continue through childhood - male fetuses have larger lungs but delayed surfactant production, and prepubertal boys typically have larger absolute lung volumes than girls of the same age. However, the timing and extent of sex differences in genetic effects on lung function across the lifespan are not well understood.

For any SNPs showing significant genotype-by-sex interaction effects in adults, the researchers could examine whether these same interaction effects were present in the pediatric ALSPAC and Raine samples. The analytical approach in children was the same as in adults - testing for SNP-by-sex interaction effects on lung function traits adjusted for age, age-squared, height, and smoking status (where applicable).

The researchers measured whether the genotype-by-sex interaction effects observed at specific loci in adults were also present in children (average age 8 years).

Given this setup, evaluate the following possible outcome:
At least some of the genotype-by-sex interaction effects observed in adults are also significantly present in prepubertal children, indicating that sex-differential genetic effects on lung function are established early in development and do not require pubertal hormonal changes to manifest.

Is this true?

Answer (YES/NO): NO